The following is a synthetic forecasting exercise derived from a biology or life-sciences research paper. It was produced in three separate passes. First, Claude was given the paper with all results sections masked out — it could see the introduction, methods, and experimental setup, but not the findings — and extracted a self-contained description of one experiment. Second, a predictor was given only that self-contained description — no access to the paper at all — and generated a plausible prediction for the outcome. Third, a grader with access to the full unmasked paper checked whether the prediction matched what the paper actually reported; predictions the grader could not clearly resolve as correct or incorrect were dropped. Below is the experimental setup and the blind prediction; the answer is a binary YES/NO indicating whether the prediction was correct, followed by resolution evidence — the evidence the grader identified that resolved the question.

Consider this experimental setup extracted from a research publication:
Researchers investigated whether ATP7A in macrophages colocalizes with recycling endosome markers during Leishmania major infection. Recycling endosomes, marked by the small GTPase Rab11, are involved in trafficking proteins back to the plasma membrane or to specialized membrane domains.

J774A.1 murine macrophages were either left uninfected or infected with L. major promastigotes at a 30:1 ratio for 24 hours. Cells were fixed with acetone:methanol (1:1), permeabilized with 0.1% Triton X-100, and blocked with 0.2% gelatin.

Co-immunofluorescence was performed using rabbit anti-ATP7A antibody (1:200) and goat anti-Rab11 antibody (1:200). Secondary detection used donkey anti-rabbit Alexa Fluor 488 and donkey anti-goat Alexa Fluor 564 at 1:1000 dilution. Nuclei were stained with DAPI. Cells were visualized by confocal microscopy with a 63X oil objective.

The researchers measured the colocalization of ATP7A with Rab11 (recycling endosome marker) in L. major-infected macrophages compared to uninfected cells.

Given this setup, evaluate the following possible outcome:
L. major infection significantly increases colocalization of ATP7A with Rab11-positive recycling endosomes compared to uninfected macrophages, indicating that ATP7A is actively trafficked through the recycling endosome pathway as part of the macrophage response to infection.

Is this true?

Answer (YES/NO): NO